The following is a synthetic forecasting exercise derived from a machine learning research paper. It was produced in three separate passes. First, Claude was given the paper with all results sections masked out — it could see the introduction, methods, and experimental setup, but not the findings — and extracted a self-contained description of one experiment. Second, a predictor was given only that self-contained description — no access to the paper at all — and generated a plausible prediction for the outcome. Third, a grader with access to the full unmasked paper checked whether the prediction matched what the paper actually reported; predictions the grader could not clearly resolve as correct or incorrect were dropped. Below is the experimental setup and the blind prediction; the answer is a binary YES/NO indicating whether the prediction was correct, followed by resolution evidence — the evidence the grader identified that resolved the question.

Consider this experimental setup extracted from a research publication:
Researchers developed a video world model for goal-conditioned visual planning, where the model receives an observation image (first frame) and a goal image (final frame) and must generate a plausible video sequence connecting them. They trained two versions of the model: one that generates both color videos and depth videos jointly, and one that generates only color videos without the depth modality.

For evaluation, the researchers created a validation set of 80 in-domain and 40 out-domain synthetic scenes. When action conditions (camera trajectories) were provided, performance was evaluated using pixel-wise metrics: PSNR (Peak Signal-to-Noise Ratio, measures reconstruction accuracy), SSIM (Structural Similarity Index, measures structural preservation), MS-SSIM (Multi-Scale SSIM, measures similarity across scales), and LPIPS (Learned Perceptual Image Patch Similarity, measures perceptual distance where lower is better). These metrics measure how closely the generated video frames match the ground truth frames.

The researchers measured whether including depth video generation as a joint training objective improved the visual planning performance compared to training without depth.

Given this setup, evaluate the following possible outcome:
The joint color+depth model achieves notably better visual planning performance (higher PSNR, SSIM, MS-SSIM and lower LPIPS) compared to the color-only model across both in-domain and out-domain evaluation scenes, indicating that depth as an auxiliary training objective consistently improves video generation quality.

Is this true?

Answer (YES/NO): YES